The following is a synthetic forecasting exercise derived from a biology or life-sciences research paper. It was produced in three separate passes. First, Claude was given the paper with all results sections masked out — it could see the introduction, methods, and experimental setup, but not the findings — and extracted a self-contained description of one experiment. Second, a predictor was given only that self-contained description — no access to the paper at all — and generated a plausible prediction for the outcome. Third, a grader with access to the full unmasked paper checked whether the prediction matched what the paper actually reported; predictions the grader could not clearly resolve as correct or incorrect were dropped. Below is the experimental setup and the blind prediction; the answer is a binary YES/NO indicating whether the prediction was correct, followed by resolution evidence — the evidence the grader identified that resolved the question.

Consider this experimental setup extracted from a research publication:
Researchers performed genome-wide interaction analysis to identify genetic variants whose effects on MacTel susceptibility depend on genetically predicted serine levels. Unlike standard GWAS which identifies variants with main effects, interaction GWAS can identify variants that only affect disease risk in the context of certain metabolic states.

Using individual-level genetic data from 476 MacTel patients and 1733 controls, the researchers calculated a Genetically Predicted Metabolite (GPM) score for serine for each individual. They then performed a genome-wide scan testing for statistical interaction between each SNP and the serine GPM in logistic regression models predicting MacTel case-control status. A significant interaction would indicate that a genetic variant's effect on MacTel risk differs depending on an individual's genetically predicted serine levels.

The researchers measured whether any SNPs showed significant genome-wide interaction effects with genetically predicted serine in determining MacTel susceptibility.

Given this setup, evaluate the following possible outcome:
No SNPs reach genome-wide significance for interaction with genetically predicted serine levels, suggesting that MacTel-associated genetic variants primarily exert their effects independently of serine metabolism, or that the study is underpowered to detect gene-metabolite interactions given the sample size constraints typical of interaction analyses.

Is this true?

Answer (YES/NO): YES